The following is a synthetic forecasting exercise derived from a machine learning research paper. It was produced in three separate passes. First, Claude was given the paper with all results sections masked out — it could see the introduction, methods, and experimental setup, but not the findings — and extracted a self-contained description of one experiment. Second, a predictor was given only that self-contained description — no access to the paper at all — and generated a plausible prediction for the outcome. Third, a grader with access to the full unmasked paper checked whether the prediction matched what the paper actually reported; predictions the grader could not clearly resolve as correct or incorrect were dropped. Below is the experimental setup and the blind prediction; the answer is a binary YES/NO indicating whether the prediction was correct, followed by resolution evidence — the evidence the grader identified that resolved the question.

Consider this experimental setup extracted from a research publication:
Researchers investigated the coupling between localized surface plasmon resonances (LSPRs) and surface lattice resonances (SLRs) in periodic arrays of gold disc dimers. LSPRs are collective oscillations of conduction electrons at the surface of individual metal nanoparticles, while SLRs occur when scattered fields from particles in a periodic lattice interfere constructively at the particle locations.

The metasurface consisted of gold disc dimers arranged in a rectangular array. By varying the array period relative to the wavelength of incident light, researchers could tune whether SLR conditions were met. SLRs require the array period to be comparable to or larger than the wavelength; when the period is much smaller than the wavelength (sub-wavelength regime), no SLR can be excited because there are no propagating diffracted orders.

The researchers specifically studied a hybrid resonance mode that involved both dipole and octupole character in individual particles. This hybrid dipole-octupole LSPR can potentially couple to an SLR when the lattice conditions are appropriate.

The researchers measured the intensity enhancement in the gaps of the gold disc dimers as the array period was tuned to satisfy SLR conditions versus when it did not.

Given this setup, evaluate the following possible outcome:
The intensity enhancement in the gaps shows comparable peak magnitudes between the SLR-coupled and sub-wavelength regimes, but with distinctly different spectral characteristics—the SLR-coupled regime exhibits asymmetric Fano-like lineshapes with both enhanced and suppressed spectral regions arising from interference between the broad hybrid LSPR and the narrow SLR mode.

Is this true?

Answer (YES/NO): NO